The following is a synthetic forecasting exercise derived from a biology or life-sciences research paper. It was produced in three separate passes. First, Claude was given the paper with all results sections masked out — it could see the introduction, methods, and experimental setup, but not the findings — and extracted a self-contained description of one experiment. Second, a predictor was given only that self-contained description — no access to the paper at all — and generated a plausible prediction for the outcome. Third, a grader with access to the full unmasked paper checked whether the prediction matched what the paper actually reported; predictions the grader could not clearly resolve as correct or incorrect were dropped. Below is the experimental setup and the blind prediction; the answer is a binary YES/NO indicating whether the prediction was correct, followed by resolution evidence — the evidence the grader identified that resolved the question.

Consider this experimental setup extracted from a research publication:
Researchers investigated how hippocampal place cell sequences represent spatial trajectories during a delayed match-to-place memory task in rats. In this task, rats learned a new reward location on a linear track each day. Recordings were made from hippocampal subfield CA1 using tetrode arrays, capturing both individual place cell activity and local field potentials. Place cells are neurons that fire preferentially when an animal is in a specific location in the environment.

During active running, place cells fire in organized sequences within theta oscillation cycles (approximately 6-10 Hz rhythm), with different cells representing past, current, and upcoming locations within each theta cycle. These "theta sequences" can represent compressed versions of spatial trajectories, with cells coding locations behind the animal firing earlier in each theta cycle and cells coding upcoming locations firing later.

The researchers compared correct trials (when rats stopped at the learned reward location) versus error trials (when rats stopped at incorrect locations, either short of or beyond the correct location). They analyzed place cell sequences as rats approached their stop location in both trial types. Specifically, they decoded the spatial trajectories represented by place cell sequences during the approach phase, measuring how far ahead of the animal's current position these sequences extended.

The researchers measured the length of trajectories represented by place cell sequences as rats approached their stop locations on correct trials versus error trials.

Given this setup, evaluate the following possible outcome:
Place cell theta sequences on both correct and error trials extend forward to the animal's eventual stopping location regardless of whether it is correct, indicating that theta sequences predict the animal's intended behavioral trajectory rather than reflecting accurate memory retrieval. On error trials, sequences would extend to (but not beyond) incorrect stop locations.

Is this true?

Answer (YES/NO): NO